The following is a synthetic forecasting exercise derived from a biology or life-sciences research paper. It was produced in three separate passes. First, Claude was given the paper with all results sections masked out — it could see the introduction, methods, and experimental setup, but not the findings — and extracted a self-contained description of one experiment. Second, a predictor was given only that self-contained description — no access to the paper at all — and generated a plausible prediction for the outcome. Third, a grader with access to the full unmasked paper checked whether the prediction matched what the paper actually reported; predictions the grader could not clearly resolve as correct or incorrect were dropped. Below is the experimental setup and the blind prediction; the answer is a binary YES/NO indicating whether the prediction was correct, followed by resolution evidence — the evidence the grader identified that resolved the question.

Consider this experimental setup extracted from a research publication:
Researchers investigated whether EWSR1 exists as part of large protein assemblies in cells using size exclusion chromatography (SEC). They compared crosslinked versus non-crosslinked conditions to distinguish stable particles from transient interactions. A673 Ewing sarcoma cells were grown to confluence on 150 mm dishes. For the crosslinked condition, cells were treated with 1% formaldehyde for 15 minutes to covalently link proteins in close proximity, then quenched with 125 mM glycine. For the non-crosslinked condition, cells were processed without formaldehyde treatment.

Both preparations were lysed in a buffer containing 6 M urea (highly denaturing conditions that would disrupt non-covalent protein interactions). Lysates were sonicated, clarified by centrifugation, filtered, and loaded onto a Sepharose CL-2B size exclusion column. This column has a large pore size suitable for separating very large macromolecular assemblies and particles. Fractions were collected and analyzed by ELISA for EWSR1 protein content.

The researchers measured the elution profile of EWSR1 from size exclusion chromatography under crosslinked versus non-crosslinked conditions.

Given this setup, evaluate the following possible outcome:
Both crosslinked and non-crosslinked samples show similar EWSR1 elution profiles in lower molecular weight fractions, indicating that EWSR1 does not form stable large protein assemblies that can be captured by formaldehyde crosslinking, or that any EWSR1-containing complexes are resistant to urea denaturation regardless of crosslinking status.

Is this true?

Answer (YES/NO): NO